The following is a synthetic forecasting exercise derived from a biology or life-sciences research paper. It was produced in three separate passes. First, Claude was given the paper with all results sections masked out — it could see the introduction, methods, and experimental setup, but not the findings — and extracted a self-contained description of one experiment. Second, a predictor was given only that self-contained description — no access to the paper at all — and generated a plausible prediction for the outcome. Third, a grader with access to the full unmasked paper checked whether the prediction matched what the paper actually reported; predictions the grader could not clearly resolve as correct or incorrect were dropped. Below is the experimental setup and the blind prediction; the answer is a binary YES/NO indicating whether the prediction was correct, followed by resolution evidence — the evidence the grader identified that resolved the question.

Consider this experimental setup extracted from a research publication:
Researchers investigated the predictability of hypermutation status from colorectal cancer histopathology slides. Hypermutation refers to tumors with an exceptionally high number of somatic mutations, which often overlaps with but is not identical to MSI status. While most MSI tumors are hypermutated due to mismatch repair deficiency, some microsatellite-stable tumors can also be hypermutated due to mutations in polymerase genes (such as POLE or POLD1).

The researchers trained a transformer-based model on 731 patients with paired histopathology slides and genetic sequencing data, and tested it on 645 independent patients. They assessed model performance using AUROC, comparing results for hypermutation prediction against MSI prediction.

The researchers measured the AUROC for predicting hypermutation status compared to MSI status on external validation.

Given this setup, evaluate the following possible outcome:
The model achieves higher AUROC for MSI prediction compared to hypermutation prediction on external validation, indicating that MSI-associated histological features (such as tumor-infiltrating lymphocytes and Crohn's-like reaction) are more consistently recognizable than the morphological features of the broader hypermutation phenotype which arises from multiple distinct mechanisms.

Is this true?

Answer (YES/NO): YES